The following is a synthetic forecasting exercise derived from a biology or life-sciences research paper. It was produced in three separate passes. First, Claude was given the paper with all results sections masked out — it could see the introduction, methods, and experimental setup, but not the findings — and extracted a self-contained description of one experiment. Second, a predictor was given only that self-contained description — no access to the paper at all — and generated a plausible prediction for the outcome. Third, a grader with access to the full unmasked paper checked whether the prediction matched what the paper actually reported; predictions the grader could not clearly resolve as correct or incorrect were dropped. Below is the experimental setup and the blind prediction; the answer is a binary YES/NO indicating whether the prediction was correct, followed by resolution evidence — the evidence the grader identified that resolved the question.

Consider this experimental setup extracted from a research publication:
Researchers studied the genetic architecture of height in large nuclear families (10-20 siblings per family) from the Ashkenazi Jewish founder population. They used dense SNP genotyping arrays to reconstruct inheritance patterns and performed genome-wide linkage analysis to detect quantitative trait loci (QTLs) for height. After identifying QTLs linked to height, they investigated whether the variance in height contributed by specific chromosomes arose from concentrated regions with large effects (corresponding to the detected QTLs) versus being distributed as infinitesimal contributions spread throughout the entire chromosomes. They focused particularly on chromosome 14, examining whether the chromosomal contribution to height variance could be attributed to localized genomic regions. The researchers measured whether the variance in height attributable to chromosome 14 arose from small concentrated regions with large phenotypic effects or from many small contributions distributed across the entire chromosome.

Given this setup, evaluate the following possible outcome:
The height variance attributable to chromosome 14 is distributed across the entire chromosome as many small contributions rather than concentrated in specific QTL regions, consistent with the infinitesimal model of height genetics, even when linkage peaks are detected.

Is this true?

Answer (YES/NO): NO